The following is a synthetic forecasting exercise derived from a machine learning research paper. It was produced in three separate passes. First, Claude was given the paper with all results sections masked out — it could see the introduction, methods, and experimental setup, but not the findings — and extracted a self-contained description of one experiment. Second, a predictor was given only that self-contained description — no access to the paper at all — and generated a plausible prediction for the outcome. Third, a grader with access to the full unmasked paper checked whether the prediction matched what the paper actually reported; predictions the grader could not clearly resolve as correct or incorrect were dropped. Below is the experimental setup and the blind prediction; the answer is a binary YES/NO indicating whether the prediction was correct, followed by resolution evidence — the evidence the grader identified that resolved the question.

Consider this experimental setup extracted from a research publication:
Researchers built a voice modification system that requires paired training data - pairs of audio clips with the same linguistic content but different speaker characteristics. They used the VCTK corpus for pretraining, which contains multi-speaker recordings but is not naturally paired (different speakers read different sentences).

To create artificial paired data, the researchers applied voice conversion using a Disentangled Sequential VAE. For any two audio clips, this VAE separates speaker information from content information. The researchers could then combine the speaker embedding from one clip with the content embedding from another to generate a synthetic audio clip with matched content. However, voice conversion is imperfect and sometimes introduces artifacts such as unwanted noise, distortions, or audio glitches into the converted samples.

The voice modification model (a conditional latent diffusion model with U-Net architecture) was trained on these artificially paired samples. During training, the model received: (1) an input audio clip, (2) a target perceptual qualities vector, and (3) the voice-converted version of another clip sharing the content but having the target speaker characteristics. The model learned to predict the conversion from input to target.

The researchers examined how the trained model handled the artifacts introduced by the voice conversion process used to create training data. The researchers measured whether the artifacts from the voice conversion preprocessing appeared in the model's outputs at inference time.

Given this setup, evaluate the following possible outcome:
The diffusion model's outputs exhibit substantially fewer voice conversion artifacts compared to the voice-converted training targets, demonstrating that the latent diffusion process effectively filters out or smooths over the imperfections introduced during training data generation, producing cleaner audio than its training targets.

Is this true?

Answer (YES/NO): YES